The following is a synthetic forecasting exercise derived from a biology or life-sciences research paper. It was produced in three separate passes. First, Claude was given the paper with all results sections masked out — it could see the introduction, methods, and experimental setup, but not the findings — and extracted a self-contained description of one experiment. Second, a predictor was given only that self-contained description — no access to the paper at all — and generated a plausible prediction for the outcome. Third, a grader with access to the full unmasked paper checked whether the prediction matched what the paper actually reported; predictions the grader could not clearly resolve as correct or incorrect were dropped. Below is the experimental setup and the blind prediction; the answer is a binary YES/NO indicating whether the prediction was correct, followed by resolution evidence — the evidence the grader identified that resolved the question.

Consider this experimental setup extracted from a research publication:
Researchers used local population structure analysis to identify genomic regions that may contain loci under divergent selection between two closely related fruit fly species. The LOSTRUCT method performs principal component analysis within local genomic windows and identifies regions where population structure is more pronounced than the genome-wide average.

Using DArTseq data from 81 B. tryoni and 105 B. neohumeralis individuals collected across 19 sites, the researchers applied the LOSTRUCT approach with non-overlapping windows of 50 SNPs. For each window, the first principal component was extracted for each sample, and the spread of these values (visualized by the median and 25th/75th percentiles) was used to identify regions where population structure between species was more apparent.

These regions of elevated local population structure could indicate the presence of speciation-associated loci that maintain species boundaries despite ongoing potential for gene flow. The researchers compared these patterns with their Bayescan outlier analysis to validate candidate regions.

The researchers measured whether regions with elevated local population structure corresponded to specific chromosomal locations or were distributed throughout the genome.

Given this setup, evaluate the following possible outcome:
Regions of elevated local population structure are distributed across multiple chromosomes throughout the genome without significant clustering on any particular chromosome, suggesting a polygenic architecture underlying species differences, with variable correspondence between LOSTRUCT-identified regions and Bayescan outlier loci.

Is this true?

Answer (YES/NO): NO